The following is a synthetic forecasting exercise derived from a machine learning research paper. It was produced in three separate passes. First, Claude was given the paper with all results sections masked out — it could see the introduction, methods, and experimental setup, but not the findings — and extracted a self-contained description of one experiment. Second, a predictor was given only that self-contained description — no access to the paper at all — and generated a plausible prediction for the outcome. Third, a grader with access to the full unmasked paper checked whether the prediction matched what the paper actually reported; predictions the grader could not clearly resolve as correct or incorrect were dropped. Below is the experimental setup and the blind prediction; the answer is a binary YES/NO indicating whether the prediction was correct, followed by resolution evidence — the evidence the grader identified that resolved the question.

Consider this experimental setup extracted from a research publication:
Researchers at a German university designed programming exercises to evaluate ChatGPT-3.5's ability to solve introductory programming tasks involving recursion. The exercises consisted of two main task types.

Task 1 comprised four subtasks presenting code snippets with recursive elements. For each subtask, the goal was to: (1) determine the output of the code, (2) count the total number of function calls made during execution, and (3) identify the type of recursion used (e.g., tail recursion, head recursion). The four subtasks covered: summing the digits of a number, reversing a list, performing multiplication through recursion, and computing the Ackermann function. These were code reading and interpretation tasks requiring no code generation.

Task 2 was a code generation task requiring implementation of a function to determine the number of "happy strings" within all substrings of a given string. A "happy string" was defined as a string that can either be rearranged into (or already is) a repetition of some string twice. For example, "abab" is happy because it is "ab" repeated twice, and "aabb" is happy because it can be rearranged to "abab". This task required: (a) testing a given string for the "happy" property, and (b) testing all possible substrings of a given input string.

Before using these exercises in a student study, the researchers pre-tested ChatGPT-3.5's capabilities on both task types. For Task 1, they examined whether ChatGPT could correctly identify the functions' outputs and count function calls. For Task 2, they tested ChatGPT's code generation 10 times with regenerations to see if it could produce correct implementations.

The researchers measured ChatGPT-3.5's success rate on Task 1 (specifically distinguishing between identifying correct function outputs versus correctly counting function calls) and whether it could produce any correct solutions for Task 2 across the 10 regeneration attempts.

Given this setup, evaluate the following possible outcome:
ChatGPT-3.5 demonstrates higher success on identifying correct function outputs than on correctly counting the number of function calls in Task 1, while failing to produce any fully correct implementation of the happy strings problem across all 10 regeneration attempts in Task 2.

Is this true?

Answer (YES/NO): YES